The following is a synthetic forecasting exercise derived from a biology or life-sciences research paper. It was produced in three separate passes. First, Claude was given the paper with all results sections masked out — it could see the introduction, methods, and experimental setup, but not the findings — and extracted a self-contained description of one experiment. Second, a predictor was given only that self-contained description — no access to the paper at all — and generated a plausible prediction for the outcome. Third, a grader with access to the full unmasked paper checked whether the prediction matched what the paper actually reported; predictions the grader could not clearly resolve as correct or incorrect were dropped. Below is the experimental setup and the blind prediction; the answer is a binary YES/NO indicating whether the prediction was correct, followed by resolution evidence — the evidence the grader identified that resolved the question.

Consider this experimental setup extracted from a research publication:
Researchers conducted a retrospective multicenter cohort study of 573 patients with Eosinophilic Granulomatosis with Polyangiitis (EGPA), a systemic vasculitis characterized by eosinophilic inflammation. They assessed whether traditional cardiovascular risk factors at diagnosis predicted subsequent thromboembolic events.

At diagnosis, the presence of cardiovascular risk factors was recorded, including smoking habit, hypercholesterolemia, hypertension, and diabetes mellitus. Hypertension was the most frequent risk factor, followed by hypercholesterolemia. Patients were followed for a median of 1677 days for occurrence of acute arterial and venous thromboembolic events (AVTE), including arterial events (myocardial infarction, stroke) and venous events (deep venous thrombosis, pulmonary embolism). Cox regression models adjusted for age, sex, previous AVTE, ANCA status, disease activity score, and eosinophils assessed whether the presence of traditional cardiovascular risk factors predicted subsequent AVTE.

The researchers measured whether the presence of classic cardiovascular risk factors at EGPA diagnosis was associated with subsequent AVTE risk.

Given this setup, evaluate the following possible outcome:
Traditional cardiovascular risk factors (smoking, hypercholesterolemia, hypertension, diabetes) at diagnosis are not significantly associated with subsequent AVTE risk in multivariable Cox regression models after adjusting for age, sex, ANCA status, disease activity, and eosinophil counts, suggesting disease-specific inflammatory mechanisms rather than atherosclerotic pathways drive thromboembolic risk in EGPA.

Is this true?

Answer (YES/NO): YES